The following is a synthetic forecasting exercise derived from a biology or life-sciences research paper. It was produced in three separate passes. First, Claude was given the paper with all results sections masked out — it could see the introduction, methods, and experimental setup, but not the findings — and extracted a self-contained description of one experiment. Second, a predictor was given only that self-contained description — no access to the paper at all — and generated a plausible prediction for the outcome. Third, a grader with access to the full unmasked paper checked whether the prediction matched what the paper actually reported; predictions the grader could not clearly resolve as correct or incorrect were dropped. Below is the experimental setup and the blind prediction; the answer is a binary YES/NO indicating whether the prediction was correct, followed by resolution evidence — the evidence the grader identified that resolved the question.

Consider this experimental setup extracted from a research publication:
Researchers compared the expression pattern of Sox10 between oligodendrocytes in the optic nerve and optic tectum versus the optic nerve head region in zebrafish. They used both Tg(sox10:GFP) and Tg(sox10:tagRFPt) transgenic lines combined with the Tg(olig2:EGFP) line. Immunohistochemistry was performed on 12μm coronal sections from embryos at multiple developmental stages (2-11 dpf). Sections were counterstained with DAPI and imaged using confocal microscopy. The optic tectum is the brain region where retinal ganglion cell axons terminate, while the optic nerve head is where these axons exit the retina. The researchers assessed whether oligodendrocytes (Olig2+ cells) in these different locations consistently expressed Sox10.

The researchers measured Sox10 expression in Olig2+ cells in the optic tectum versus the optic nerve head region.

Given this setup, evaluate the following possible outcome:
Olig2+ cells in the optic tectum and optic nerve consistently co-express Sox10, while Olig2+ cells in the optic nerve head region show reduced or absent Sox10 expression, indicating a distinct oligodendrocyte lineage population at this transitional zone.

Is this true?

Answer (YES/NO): YES